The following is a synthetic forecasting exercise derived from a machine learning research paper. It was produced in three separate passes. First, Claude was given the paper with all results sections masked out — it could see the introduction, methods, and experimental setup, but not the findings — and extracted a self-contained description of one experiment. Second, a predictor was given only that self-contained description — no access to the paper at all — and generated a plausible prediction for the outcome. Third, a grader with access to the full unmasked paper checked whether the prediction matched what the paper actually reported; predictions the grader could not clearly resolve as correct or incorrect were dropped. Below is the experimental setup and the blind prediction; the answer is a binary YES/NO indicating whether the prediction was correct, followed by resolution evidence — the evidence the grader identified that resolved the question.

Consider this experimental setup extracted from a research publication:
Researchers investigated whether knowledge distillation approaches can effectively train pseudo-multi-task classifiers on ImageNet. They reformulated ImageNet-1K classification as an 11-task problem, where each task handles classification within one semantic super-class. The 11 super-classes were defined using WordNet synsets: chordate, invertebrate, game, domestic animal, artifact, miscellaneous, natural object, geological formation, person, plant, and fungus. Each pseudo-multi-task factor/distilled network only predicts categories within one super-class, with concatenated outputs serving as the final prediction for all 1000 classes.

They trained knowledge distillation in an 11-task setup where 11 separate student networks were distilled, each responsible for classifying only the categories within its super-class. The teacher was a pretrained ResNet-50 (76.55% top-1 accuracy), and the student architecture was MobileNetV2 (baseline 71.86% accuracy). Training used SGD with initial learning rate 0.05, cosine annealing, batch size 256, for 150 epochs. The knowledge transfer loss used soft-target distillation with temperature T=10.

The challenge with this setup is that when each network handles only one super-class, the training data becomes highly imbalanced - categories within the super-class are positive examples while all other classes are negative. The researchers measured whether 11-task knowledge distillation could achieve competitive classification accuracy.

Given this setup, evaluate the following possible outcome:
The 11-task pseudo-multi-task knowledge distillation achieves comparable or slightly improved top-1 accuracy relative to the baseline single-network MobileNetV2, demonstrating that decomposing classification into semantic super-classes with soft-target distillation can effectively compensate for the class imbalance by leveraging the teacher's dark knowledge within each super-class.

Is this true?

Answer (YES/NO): NO